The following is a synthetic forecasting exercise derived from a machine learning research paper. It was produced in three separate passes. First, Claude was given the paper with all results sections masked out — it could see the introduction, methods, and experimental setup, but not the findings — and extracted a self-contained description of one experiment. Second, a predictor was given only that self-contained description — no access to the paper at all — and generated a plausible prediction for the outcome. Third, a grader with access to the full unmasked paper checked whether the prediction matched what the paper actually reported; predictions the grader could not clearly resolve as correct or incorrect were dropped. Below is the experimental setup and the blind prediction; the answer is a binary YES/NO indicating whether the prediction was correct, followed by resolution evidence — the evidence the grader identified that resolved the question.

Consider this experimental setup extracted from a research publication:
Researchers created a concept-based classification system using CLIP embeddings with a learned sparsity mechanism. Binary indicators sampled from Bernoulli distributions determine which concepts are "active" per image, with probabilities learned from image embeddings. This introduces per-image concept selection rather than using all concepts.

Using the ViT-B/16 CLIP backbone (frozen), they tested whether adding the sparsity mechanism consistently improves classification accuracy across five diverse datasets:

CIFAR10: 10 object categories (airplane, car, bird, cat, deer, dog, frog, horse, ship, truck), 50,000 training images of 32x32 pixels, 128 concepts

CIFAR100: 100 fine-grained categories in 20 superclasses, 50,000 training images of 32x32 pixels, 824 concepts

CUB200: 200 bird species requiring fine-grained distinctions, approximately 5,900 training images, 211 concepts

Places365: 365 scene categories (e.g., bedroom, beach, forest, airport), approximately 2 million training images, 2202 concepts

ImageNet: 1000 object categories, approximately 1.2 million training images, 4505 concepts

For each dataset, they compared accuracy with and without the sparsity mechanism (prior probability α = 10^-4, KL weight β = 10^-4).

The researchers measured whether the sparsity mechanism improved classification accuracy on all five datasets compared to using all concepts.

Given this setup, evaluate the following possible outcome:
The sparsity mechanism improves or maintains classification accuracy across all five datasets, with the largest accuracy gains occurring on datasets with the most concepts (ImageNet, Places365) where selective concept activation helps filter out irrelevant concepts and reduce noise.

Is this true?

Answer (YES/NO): NO